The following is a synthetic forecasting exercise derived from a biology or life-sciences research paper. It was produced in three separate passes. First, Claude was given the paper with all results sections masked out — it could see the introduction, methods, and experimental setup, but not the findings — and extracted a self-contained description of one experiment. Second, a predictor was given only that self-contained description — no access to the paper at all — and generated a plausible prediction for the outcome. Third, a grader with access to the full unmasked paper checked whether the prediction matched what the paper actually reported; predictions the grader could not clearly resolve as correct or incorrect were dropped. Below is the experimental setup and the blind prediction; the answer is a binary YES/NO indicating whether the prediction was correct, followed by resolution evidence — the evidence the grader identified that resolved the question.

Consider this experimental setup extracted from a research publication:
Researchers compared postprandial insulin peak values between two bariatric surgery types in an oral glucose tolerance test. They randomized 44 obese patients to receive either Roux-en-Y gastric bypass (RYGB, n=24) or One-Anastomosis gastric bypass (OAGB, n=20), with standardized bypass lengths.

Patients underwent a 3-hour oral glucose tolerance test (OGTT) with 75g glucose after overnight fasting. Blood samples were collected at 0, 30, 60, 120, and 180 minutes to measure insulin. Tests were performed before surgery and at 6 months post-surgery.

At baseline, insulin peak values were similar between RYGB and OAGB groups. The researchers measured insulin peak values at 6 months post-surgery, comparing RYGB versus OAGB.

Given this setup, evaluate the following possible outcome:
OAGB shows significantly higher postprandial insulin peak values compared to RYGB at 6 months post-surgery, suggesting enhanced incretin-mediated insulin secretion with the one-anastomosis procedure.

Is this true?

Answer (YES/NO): NO